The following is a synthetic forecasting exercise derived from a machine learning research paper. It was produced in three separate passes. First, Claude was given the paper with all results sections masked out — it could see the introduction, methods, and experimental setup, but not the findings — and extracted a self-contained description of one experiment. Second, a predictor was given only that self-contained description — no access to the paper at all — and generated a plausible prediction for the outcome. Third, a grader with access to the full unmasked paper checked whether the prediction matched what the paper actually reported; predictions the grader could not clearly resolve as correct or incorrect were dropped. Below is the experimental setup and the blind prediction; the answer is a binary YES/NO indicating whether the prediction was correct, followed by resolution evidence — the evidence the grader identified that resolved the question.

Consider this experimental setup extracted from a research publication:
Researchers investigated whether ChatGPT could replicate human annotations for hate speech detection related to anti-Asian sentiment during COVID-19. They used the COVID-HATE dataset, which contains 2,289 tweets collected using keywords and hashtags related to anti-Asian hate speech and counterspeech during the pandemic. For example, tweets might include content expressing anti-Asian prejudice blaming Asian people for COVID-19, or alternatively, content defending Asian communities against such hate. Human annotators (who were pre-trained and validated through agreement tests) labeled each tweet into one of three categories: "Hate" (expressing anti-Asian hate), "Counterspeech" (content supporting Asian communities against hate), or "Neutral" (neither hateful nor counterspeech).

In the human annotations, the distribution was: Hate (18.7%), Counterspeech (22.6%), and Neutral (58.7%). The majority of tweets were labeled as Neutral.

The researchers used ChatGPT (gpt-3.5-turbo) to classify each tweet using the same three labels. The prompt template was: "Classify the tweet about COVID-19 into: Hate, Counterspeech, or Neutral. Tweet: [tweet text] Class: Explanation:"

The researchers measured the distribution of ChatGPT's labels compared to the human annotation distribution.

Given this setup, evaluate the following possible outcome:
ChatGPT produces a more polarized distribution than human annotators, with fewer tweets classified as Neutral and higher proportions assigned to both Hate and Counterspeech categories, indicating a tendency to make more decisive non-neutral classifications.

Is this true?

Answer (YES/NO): NO